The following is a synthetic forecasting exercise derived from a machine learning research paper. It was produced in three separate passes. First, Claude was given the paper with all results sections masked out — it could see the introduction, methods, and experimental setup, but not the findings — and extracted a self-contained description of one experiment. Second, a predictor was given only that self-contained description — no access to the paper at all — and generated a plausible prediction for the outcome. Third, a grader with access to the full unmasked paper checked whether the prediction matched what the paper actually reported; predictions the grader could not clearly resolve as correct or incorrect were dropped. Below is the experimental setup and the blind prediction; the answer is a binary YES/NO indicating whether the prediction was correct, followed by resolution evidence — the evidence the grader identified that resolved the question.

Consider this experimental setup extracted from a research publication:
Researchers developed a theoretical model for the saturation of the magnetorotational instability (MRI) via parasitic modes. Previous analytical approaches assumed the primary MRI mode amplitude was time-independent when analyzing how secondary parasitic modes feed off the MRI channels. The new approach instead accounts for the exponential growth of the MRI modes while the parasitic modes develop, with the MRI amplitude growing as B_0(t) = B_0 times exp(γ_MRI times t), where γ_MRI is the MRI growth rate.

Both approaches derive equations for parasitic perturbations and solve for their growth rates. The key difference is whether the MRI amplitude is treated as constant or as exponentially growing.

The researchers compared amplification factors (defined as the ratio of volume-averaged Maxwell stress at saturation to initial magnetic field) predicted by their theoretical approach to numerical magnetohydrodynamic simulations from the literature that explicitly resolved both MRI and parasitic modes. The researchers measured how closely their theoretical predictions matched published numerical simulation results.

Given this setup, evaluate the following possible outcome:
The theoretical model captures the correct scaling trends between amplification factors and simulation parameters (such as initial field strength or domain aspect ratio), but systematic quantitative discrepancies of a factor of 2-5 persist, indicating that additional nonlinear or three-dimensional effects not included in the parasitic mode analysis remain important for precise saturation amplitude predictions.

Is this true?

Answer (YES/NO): NO